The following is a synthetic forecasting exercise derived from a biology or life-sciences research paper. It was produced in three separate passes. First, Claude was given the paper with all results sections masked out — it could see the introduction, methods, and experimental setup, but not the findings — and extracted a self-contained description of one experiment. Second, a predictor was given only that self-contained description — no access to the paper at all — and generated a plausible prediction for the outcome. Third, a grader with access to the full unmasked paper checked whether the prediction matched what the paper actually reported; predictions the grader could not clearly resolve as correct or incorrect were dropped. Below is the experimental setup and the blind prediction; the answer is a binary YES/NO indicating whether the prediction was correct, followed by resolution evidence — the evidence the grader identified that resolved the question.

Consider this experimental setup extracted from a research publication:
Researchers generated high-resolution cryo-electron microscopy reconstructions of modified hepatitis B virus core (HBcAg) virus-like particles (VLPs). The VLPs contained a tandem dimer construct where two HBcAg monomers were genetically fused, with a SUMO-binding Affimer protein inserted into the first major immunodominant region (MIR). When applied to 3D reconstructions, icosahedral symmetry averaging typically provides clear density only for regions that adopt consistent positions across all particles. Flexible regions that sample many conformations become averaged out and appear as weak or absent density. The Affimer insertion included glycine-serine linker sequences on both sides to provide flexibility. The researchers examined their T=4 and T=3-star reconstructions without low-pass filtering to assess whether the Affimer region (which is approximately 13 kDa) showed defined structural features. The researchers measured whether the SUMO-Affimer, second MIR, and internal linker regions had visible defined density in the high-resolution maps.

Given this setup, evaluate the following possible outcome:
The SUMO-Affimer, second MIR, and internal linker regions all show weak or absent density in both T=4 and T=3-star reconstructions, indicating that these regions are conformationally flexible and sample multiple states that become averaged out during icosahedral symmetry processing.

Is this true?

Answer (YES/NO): YES